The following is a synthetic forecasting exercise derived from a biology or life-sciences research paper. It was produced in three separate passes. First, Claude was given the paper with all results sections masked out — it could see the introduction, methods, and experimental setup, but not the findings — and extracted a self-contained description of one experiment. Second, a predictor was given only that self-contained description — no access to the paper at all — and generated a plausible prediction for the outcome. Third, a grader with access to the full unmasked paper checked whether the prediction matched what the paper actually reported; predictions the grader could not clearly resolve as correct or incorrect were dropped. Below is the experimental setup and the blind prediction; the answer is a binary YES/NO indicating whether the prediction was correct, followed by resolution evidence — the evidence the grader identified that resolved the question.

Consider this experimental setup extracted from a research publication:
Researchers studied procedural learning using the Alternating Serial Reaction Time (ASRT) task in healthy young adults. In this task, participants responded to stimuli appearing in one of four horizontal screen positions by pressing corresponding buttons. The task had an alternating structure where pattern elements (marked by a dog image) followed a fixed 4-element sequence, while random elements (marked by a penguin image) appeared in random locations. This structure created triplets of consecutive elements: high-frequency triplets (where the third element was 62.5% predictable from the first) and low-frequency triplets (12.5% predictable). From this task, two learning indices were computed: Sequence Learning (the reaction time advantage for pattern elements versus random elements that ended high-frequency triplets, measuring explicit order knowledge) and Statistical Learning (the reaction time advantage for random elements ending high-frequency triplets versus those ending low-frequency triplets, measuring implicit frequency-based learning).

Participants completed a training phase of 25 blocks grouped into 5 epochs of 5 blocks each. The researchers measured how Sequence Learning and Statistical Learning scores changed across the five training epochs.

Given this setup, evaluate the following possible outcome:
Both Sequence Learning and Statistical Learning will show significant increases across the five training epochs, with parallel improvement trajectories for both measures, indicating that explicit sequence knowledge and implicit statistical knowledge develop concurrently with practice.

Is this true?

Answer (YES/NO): NO